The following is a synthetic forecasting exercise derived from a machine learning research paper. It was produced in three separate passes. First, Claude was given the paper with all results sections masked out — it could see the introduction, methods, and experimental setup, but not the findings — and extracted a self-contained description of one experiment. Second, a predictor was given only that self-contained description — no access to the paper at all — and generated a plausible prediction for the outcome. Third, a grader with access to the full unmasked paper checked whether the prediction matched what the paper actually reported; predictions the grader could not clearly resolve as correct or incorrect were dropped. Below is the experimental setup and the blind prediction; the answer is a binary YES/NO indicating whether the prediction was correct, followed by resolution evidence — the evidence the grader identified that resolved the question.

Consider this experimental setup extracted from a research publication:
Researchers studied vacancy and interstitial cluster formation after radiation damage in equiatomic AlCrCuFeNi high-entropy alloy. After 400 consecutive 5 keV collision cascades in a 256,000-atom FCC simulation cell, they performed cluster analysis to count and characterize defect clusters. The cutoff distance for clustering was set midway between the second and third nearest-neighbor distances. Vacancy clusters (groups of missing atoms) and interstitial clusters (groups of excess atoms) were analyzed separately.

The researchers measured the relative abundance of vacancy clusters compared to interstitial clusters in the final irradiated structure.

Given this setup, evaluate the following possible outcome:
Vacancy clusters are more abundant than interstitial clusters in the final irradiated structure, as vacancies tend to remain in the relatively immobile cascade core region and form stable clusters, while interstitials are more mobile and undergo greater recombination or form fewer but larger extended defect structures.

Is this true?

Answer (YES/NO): NO